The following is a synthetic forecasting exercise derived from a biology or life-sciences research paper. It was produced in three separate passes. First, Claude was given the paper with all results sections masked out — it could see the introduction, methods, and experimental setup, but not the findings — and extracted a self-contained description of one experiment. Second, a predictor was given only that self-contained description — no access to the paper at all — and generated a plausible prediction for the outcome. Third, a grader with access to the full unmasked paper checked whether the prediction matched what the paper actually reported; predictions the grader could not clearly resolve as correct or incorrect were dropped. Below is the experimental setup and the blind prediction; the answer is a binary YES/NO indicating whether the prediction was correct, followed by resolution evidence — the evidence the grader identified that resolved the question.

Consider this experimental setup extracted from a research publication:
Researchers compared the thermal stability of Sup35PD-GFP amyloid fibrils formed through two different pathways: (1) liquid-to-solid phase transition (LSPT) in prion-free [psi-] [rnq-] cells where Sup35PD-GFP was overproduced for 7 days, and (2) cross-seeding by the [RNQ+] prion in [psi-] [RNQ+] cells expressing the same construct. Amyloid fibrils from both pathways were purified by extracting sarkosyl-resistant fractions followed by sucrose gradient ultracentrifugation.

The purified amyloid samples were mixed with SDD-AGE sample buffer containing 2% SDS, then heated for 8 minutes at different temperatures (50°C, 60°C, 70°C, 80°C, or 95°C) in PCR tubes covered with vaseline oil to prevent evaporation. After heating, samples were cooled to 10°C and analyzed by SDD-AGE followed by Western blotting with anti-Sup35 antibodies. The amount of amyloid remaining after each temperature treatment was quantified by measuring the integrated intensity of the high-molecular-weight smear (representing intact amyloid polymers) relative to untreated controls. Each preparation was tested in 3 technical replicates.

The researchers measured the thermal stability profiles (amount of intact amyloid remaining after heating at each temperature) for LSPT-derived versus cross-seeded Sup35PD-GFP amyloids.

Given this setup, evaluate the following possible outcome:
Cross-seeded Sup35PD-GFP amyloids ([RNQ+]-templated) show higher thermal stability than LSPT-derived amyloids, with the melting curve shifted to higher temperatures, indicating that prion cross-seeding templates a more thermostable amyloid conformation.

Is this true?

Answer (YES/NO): YES